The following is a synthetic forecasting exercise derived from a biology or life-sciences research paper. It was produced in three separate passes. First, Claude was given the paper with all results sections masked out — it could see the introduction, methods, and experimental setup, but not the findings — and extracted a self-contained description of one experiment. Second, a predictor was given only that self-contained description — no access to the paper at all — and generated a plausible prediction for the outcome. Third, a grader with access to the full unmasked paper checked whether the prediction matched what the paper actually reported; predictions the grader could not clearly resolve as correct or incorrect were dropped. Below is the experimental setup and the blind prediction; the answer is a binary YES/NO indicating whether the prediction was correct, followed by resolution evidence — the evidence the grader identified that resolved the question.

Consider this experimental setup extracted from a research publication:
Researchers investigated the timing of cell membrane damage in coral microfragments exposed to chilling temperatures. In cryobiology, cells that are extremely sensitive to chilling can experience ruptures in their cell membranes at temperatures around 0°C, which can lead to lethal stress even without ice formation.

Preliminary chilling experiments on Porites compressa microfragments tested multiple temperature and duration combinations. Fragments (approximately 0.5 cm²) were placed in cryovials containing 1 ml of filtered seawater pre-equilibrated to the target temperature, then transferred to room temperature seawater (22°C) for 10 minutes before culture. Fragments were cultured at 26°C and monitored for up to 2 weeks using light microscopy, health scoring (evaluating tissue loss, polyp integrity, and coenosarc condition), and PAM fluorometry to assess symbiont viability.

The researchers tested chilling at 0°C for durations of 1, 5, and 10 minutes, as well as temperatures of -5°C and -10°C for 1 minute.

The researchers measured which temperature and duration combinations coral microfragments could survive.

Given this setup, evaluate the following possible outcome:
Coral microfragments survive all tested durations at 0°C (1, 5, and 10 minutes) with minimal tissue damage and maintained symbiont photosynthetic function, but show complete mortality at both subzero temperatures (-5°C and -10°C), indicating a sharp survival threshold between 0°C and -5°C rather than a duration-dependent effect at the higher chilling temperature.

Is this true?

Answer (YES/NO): NO